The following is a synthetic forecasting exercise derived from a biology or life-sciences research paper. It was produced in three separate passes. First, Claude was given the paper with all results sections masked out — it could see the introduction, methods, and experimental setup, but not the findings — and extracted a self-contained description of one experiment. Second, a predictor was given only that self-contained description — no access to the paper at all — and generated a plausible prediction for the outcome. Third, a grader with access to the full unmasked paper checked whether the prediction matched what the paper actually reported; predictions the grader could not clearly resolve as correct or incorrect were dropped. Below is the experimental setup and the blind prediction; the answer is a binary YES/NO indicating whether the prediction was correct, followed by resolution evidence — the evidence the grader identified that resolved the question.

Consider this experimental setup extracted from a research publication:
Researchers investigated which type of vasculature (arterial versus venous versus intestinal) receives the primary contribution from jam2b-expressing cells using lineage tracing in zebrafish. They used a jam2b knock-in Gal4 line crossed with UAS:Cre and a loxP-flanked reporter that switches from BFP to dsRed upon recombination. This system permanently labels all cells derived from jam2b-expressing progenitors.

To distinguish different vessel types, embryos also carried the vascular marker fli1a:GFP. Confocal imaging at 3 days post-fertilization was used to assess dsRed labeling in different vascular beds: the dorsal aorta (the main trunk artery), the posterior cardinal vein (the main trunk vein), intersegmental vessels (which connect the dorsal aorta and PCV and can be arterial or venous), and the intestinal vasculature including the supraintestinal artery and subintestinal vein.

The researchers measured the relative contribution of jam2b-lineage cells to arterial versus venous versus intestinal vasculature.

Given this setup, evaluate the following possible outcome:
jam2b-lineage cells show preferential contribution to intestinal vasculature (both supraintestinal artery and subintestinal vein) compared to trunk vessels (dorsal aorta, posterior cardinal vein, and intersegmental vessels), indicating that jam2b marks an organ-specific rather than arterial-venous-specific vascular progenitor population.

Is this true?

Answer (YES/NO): NO